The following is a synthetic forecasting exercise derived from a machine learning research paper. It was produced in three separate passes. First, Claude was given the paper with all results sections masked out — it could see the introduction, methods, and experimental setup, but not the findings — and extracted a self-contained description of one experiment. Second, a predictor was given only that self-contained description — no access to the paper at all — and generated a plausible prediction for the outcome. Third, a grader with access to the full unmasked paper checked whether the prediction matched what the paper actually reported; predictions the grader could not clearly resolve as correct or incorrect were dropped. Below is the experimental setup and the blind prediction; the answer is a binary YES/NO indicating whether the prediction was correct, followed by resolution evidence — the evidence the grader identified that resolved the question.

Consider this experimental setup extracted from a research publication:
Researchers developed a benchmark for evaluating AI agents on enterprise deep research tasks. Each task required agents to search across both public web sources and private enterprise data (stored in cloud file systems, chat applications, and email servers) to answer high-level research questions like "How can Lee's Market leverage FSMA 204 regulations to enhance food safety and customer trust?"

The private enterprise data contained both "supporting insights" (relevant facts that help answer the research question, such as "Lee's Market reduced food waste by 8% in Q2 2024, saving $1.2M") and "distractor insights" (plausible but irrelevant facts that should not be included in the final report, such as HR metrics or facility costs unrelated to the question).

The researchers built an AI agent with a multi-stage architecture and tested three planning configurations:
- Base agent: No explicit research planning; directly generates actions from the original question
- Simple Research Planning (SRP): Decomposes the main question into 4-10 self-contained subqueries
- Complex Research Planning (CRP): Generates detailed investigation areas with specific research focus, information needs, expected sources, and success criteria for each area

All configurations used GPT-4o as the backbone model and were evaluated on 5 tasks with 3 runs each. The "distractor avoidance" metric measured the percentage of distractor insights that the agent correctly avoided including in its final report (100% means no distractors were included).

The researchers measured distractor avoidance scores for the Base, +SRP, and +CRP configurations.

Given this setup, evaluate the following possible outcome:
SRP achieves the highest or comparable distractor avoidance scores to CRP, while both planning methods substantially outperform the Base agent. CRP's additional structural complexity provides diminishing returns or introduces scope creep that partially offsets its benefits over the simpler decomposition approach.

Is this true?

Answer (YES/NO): NO